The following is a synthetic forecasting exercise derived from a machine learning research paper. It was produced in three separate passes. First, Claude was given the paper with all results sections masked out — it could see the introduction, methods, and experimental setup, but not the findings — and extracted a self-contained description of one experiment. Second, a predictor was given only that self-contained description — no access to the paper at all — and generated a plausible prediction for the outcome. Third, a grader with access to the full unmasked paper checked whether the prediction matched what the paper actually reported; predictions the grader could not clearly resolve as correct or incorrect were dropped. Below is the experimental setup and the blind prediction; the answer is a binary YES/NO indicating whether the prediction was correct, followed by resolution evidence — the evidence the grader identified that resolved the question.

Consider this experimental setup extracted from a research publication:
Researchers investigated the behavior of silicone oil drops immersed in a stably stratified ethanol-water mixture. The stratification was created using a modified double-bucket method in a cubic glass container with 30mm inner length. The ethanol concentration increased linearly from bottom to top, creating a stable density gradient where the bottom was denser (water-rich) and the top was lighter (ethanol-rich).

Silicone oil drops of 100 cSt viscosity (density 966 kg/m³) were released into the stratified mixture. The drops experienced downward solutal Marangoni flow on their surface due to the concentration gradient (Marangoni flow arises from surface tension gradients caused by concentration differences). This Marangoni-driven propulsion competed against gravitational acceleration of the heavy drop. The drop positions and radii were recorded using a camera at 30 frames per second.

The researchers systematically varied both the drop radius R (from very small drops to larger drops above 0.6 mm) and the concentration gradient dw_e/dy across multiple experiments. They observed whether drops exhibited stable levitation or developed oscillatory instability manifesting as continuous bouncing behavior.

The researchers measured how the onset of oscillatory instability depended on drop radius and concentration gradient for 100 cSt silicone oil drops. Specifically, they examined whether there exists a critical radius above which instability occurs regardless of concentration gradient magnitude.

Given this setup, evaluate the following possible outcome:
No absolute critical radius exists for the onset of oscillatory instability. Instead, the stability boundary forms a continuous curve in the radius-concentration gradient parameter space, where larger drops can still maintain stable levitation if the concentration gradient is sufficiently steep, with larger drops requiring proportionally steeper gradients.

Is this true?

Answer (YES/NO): NO